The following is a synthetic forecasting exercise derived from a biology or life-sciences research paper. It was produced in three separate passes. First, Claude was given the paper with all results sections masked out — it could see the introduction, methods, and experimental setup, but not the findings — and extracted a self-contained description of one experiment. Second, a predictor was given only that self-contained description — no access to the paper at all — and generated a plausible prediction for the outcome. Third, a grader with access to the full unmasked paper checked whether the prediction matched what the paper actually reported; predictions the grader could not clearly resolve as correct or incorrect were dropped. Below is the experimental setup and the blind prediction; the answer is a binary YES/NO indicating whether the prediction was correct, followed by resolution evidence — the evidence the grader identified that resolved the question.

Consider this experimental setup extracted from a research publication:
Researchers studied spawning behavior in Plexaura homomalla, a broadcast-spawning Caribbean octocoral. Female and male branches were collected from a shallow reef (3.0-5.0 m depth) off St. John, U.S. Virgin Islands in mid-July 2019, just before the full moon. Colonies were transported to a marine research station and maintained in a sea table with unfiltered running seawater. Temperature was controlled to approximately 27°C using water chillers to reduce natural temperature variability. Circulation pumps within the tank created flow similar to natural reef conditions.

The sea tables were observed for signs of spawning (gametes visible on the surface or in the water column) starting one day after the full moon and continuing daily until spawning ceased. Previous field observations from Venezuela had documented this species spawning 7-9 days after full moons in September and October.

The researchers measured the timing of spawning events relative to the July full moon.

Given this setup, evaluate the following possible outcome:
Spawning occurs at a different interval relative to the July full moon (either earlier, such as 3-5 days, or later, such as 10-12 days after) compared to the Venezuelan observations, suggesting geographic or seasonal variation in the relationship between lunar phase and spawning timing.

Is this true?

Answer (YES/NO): YES